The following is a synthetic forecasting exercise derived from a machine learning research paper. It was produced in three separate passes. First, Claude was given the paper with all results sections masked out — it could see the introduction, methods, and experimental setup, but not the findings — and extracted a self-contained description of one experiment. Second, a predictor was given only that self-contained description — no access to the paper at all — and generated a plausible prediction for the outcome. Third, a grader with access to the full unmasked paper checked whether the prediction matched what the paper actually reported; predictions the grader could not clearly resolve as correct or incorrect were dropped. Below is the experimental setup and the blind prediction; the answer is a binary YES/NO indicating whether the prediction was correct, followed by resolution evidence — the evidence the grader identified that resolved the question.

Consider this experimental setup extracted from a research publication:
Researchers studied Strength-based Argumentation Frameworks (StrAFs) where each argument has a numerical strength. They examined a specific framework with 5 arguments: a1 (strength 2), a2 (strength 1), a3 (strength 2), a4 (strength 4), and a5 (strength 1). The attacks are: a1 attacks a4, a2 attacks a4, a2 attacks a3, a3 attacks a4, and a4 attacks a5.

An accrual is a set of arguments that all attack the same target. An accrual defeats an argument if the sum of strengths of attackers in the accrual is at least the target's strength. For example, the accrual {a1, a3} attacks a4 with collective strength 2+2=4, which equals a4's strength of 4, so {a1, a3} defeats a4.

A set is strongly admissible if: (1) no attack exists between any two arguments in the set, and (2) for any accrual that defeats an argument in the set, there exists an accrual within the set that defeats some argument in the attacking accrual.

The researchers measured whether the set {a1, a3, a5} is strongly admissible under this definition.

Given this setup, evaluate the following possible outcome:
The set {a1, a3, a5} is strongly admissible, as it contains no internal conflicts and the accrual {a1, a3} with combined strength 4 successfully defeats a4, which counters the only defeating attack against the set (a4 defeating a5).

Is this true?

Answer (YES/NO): YES